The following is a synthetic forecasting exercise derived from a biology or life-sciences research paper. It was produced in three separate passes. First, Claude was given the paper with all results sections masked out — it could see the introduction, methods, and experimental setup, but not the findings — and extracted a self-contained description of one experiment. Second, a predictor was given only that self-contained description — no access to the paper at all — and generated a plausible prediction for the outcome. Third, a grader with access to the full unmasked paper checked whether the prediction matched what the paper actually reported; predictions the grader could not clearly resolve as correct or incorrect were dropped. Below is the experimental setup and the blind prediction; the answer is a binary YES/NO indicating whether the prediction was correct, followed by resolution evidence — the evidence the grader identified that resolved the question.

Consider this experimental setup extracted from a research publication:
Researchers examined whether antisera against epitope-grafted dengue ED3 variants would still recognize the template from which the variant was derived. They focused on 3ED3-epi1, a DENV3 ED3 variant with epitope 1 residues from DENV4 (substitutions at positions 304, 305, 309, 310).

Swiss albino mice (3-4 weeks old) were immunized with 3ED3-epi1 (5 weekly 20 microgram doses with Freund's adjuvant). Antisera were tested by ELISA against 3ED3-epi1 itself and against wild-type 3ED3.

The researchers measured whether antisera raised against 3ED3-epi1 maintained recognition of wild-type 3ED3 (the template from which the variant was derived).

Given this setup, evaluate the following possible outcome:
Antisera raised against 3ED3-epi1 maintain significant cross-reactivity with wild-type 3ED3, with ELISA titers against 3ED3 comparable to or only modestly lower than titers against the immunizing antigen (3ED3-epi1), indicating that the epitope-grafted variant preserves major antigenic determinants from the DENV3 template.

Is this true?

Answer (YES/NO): NO